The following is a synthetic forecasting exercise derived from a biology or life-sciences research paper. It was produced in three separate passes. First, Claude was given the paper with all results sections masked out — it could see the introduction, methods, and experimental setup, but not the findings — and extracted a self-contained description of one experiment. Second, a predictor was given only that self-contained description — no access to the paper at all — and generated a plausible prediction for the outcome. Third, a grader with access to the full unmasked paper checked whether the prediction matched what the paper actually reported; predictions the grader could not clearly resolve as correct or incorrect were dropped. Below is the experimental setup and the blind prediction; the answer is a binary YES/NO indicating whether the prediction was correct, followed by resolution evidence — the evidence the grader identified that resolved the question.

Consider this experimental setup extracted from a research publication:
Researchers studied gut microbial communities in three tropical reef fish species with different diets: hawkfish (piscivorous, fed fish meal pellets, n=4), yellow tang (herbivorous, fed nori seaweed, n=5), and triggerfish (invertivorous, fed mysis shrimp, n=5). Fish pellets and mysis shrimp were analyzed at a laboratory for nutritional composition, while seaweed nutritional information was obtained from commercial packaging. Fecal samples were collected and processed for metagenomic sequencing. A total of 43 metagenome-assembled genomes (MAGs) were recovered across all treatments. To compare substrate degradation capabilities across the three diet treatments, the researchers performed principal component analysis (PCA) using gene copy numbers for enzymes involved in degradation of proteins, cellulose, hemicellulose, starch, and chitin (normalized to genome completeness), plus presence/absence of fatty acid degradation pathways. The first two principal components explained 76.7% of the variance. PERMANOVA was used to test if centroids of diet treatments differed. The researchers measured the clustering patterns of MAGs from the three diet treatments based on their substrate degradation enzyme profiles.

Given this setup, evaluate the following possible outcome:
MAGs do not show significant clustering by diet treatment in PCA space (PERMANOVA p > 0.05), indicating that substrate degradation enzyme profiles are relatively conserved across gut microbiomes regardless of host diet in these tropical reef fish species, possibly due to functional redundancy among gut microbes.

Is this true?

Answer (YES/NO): NO